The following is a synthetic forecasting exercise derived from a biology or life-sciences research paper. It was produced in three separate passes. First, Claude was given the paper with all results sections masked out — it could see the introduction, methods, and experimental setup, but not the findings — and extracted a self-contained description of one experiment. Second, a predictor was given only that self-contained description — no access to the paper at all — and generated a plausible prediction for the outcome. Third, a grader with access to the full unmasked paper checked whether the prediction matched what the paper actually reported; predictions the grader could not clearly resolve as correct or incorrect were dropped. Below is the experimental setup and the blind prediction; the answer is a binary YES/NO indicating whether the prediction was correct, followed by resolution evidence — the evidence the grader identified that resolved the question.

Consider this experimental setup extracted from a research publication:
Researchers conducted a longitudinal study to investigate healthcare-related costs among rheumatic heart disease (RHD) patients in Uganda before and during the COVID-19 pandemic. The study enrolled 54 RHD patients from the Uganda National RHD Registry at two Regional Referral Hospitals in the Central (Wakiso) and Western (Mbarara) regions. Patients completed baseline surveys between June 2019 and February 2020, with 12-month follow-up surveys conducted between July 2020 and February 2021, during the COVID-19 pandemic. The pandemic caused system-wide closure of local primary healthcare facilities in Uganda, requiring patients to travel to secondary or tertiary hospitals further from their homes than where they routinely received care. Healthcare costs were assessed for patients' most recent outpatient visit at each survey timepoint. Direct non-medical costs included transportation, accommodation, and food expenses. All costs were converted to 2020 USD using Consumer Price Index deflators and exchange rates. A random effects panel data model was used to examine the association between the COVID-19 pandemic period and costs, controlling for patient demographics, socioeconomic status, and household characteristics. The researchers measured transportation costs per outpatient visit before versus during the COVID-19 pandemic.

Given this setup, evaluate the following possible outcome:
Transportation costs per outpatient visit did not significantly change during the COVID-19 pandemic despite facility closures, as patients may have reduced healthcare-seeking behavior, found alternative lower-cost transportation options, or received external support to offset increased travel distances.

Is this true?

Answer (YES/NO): NO